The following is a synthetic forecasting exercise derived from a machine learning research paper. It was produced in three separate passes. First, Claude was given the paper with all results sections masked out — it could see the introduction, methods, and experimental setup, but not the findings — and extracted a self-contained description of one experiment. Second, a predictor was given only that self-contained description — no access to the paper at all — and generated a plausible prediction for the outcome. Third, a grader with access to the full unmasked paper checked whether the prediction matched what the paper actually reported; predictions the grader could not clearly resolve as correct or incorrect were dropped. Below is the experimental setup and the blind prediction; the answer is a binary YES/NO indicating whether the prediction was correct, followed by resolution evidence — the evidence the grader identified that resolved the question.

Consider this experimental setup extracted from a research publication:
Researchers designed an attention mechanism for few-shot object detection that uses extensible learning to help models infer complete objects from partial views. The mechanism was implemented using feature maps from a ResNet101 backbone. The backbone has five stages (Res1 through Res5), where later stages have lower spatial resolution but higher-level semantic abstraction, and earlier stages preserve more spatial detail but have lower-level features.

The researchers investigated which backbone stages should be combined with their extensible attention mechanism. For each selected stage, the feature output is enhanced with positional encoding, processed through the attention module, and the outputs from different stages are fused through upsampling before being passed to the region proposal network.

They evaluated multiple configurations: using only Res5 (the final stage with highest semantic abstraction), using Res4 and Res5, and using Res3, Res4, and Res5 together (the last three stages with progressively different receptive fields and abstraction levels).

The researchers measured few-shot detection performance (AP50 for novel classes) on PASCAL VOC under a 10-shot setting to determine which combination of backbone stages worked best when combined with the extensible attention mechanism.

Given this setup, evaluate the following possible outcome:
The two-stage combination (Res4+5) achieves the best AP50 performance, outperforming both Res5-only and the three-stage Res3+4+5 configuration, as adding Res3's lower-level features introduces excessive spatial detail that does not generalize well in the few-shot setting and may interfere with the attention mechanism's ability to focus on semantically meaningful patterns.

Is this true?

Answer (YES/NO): NO